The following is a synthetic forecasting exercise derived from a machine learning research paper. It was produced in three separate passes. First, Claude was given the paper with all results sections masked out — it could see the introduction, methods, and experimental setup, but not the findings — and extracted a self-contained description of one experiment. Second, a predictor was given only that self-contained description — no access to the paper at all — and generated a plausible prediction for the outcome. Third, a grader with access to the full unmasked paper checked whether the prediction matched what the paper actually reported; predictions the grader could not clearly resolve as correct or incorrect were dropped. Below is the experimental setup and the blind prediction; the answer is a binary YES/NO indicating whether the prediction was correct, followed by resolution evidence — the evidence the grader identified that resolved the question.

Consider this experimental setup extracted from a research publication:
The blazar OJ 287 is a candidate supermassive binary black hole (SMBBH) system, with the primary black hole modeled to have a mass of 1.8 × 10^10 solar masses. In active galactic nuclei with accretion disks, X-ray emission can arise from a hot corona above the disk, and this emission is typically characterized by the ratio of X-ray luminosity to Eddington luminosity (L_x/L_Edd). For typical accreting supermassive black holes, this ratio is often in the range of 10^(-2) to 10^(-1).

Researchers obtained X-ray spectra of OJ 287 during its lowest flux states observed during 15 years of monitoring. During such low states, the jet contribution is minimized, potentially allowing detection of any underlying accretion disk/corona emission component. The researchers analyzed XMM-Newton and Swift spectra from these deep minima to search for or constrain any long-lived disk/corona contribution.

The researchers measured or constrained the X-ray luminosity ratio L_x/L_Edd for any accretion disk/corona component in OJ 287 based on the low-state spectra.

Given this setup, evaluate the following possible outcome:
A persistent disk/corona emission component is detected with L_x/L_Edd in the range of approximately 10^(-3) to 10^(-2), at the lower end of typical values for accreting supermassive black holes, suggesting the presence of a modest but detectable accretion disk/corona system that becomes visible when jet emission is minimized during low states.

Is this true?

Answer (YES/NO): NO